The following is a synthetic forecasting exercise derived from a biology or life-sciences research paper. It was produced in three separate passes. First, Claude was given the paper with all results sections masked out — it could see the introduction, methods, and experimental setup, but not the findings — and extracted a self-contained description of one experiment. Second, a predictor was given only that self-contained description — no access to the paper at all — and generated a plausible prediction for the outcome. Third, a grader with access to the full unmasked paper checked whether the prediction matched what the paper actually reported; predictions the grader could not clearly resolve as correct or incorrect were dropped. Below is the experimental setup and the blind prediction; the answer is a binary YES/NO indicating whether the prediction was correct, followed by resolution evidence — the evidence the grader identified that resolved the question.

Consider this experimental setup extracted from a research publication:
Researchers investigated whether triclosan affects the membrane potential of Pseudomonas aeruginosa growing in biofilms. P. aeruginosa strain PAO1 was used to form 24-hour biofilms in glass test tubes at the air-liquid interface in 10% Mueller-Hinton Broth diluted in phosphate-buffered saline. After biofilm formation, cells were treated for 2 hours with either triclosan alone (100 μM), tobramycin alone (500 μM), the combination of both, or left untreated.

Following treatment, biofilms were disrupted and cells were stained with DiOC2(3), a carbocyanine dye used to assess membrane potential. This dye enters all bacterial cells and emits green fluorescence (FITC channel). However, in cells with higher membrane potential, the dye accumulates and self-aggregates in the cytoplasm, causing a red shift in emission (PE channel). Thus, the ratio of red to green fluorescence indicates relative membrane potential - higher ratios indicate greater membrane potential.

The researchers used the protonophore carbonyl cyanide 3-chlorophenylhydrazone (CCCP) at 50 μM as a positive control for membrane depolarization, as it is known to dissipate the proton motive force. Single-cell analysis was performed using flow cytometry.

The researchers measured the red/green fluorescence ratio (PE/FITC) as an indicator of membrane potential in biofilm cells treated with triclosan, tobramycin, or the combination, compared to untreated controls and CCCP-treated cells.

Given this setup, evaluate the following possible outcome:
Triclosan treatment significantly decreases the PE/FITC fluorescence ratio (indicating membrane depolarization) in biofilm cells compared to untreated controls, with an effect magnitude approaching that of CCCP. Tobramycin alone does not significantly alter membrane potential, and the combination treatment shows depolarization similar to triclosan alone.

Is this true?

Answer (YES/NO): NO